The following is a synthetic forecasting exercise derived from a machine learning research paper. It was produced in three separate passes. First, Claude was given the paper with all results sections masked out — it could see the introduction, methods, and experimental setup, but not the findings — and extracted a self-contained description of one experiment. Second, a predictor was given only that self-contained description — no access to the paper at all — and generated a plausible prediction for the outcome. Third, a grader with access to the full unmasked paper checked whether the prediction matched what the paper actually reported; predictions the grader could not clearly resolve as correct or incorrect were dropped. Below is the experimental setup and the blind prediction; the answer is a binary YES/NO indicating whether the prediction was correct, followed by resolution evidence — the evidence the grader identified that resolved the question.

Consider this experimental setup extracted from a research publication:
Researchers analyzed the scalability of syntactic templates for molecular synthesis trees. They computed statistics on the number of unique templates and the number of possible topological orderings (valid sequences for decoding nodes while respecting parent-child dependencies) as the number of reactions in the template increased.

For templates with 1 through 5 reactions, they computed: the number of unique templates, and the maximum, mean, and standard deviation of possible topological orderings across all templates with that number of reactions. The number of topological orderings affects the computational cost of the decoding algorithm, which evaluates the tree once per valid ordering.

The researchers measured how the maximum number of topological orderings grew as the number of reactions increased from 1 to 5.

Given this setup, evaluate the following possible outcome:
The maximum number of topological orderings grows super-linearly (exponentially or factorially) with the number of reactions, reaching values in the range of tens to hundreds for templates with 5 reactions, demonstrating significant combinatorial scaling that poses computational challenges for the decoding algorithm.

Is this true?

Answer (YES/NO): NO